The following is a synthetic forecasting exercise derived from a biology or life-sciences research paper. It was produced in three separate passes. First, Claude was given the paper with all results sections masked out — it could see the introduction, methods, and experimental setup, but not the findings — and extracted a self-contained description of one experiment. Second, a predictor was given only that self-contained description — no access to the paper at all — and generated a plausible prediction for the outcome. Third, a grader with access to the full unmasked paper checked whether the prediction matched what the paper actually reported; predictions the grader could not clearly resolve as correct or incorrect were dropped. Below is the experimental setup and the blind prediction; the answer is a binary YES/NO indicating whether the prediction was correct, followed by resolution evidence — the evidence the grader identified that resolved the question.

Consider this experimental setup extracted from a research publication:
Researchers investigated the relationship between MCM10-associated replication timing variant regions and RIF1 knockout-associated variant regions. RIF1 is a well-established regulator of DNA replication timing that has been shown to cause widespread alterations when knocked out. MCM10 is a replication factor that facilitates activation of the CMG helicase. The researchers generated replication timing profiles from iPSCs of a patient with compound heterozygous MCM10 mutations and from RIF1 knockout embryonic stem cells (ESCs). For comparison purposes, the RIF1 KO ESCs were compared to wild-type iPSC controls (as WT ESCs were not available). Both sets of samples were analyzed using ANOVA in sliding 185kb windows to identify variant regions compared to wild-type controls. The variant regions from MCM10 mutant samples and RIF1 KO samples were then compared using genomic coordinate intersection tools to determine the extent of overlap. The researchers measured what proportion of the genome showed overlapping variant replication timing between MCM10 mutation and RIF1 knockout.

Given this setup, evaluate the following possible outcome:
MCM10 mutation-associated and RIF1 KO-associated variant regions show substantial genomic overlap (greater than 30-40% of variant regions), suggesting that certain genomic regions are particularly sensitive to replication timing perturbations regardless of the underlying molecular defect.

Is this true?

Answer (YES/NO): NO